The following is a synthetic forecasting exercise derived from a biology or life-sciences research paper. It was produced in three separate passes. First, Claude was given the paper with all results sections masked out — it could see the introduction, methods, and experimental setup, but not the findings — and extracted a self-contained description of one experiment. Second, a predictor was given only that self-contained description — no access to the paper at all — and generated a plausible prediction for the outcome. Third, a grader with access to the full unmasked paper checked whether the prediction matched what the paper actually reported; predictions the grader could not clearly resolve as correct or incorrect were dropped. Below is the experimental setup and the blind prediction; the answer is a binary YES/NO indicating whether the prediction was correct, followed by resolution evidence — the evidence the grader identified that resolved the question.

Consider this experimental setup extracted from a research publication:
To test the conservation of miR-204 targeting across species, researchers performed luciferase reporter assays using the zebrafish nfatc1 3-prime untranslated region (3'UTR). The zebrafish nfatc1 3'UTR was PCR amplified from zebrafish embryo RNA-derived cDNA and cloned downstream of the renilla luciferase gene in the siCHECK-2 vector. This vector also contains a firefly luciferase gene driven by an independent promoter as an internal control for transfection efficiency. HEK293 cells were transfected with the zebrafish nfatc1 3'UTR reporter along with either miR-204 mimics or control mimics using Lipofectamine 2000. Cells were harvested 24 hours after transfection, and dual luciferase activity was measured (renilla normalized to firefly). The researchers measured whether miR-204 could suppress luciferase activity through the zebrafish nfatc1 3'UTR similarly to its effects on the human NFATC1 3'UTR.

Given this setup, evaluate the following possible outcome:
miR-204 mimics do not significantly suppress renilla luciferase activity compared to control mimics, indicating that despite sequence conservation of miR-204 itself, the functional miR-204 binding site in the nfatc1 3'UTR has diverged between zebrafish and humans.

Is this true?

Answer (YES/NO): NO